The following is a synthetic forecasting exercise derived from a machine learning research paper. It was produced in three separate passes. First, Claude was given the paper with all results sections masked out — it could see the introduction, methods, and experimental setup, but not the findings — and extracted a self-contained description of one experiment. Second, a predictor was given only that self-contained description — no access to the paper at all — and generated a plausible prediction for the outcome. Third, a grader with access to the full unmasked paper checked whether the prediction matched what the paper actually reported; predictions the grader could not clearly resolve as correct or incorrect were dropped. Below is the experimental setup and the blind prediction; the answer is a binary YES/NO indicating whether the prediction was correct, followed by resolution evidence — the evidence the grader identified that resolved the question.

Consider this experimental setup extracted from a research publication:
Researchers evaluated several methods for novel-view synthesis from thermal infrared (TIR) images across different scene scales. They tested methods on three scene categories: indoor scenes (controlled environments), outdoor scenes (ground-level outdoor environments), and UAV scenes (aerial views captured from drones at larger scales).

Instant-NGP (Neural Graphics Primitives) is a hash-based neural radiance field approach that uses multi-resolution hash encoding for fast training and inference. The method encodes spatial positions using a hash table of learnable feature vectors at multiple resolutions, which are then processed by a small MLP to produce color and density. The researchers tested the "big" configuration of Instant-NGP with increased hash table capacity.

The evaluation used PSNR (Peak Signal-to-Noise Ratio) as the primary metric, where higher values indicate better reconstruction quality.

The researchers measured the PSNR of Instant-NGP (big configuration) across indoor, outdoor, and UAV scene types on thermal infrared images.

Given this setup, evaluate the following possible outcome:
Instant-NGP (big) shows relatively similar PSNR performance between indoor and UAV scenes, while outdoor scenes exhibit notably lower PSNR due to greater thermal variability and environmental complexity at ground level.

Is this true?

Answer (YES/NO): NO